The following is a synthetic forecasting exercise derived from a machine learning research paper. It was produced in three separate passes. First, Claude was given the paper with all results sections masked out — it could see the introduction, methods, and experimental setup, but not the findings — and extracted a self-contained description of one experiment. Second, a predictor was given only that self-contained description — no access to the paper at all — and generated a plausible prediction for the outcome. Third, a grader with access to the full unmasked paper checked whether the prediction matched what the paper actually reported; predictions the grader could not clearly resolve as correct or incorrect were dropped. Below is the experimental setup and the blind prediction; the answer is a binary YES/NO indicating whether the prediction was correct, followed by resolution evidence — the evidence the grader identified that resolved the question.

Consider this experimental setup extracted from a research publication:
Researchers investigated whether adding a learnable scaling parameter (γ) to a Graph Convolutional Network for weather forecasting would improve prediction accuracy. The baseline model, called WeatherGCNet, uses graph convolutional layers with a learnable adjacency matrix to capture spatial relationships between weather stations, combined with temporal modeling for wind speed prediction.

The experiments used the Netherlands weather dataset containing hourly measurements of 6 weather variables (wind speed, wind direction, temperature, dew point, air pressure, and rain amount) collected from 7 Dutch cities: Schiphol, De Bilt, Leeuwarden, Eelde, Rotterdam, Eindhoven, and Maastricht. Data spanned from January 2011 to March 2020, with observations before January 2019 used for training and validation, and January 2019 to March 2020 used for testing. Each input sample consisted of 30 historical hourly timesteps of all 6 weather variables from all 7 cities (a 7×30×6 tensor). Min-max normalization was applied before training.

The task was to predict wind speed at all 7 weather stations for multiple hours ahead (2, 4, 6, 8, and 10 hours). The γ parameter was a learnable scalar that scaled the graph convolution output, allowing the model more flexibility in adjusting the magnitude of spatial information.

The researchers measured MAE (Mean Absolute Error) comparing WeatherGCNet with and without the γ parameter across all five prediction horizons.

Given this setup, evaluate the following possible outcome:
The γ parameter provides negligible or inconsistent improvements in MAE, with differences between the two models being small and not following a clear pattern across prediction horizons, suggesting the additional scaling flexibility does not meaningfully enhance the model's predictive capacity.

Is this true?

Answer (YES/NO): YES